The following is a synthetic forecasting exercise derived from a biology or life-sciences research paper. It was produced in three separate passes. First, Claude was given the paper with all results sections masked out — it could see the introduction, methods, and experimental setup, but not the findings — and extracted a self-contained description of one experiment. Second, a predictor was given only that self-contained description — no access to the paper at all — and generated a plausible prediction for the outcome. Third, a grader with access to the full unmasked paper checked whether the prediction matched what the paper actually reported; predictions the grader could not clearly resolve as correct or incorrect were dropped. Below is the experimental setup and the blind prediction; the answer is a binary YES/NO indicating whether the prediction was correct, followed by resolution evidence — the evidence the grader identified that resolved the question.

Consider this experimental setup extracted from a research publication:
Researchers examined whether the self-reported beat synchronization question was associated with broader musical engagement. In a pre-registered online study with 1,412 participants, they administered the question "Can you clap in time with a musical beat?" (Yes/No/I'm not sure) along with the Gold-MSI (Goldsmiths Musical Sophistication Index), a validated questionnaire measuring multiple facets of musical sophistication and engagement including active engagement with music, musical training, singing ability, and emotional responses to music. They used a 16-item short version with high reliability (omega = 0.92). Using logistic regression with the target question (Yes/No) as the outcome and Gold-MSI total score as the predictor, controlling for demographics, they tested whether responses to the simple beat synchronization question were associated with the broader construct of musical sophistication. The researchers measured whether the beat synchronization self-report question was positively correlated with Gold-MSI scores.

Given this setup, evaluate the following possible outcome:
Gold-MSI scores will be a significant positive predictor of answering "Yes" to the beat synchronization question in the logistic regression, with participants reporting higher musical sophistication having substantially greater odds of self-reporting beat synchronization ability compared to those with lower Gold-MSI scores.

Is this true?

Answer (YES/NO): YES